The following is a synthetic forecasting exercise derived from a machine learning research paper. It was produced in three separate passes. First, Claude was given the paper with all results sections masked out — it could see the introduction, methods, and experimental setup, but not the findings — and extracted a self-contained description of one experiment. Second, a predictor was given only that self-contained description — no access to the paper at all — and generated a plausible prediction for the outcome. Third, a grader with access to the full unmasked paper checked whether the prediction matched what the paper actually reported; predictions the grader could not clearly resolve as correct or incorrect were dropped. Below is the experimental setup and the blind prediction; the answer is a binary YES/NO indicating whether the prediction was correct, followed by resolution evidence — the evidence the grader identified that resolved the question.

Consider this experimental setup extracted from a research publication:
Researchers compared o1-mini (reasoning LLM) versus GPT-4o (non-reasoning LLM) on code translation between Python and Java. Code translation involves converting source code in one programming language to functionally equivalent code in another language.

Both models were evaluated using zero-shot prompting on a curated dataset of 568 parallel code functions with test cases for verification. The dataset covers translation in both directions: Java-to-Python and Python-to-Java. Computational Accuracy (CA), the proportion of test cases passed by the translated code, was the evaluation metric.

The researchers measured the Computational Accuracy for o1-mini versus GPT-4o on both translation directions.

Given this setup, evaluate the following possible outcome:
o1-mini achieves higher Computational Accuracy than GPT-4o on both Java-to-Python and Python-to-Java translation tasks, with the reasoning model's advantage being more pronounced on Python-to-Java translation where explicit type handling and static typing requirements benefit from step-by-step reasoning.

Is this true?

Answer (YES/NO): NO